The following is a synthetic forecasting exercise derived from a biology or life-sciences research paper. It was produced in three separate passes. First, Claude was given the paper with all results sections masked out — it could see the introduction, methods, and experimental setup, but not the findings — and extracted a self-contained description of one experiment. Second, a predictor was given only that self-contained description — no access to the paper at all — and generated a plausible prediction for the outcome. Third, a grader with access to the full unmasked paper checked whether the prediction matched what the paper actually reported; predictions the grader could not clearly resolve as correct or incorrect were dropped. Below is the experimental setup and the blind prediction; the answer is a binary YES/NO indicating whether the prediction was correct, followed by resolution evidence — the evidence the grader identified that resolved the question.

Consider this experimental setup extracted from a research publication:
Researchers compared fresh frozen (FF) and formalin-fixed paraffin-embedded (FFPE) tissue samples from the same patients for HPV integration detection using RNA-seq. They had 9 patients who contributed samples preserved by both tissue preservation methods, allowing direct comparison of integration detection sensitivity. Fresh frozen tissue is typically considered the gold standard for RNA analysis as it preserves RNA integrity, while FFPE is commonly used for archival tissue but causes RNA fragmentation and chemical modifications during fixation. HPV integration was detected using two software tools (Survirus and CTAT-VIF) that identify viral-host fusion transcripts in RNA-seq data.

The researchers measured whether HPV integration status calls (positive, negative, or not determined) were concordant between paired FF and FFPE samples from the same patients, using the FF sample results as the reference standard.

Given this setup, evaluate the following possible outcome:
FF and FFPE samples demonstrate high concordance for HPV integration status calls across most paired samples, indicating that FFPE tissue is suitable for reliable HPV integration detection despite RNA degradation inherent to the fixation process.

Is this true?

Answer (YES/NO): NO